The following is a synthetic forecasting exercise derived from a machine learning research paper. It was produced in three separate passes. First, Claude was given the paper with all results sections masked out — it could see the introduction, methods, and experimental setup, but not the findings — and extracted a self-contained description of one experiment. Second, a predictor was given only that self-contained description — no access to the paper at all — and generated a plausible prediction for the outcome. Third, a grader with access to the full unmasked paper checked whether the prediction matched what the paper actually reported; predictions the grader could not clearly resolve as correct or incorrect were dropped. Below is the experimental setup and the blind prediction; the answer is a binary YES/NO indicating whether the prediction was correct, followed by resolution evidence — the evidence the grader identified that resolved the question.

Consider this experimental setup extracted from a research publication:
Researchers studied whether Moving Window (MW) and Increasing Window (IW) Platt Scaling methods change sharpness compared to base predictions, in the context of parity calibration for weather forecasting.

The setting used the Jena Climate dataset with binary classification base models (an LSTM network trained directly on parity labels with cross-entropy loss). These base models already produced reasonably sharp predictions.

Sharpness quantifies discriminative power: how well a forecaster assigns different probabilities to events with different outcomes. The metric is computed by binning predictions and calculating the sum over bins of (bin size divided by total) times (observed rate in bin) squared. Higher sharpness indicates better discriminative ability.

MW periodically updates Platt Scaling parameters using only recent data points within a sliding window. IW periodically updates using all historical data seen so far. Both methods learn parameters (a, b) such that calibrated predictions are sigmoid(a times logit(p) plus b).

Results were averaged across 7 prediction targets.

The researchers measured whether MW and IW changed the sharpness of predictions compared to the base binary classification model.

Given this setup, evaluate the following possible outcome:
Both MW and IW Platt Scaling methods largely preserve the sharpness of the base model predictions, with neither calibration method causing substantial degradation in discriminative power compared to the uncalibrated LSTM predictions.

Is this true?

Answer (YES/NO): YES